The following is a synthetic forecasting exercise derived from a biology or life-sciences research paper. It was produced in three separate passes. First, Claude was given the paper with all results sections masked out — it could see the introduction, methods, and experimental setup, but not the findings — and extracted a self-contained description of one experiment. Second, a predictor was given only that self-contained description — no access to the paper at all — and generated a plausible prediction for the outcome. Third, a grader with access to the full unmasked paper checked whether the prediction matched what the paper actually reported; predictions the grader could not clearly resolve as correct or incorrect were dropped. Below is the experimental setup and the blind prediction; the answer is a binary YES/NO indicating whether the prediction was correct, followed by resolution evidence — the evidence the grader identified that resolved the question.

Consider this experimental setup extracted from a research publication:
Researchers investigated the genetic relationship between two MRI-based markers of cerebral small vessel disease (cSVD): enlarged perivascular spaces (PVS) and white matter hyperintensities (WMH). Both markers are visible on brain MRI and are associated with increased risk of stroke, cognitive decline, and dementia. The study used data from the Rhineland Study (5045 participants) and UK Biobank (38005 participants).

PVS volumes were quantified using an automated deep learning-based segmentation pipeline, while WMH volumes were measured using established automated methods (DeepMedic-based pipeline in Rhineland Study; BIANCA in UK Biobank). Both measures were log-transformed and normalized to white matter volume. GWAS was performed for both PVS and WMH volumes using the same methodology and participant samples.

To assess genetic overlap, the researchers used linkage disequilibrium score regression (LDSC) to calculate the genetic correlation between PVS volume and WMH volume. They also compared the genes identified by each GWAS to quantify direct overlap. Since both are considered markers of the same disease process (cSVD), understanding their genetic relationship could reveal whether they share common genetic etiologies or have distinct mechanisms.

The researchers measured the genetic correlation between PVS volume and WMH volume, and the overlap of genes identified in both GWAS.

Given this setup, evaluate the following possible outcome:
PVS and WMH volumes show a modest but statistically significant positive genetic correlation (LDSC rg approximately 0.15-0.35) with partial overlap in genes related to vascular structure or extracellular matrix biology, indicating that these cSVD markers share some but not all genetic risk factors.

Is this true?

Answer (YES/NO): NO